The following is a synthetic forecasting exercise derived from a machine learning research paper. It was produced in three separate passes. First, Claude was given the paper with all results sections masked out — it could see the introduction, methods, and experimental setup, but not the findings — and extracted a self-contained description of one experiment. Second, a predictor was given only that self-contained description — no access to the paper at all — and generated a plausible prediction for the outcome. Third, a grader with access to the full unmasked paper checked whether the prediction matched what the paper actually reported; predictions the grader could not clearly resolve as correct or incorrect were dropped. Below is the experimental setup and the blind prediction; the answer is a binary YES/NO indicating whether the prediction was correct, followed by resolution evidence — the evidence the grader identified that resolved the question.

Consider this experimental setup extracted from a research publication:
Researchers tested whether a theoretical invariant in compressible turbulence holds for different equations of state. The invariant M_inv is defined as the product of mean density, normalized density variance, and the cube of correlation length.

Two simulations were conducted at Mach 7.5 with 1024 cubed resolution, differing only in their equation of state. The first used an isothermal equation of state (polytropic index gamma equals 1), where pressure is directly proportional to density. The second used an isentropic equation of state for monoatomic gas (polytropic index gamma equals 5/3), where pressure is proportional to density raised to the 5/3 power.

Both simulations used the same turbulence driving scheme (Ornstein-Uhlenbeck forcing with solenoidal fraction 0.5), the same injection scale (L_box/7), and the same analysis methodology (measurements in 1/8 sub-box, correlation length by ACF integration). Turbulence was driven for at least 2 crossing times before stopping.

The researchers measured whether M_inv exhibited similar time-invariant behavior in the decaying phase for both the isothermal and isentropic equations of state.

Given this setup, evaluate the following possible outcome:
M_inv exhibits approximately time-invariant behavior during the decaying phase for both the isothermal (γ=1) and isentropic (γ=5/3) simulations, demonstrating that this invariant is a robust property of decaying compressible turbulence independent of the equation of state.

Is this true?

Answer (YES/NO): YES